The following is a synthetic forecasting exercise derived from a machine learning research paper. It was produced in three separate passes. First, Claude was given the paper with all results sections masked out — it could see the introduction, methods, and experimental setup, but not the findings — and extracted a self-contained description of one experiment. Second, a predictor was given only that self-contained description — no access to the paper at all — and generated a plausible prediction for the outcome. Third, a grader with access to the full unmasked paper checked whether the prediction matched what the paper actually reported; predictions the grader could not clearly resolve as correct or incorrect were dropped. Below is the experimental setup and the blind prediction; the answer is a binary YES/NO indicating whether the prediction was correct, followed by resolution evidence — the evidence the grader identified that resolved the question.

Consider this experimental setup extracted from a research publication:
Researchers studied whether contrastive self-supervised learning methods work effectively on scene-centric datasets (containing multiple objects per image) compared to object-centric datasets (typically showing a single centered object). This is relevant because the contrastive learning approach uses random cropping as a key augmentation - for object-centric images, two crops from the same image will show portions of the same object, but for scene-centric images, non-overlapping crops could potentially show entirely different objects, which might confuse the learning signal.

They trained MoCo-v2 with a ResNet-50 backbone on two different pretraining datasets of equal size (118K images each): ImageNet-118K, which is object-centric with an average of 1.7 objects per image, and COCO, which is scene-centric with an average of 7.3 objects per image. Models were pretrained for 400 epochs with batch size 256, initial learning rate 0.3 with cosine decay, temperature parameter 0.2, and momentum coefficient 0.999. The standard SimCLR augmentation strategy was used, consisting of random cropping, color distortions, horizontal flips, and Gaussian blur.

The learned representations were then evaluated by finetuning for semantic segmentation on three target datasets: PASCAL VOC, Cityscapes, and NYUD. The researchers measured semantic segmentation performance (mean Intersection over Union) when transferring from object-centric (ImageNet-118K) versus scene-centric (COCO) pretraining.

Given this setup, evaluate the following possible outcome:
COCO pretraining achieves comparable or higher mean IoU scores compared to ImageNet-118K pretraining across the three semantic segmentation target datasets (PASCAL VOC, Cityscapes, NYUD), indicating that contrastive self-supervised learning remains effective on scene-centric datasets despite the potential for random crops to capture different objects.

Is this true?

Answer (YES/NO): YES